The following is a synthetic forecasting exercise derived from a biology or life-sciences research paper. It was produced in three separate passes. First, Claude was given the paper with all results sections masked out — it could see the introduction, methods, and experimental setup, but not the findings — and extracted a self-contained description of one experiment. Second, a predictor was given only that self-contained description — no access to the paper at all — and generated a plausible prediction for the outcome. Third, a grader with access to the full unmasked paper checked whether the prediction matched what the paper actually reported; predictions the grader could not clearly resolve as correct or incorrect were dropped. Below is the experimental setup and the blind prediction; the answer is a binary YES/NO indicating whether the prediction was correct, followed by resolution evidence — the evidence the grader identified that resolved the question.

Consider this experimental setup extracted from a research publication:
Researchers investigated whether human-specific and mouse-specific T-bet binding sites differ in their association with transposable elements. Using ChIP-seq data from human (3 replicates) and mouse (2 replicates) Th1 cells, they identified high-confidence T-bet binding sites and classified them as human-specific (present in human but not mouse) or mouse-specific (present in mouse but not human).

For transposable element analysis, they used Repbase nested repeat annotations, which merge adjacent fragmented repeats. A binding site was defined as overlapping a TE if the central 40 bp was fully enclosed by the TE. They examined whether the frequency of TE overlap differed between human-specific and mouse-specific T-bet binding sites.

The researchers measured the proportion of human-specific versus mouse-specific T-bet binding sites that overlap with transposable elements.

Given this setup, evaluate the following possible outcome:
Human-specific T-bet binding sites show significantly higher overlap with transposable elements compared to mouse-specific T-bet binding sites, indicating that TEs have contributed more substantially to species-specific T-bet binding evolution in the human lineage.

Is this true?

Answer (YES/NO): NO